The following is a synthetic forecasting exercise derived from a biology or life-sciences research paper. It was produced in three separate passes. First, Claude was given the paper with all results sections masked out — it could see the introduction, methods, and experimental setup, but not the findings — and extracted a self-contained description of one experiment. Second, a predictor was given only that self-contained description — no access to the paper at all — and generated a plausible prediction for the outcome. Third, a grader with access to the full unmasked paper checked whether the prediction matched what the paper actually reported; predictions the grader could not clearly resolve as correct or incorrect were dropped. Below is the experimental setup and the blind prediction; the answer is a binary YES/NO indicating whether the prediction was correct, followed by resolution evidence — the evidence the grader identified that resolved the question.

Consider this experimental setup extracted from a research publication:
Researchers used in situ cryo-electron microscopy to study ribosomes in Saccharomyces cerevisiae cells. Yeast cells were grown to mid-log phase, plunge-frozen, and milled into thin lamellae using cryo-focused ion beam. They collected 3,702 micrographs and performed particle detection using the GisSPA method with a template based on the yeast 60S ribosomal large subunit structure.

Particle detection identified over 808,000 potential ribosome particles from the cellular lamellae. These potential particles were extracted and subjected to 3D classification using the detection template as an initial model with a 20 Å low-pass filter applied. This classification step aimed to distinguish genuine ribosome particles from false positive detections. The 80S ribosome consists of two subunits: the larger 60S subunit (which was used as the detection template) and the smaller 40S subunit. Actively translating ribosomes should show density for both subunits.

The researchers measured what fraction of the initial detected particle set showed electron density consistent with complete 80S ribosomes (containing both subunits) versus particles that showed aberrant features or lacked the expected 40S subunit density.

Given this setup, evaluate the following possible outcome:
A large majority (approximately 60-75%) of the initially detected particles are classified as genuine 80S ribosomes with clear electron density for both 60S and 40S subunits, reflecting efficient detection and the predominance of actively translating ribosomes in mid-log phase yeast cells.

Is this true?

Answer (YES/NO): NO